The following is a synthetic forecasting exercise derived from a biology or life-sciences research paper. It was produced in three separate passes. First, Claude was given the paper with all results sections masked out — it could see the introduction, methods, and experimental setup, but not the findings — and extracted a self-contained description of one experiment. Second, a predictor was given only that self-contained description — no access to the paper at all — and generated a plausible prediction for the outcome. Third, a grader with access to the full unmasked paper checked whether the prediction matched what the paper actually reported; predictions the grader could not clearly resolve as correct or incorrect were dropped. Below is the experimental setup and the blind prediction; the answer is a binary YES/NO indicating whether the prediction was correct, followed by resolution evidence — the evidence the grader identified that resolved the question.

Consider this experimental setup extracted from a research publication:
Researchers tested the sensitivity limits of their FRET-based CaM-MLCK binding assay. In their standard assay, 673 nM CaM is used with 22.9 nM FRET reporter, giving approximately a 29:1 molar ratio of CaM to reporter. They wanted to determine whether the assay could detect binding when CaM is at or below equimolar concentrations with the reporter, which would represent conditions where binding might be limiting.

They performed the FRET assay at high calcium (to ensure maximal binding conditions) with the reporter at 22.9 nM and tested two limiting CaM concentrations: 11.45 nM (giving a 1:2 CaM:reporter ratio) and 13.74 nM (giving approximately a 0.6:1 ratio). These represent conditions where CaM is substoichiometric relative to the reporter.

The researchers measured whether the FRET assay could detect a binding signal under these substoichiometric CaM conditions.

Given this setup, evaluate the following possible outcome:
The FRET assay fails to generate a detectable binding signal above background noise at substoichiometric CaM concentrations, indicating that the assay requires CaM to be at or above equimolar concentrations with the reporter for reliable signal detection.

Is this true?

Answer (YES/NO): NO